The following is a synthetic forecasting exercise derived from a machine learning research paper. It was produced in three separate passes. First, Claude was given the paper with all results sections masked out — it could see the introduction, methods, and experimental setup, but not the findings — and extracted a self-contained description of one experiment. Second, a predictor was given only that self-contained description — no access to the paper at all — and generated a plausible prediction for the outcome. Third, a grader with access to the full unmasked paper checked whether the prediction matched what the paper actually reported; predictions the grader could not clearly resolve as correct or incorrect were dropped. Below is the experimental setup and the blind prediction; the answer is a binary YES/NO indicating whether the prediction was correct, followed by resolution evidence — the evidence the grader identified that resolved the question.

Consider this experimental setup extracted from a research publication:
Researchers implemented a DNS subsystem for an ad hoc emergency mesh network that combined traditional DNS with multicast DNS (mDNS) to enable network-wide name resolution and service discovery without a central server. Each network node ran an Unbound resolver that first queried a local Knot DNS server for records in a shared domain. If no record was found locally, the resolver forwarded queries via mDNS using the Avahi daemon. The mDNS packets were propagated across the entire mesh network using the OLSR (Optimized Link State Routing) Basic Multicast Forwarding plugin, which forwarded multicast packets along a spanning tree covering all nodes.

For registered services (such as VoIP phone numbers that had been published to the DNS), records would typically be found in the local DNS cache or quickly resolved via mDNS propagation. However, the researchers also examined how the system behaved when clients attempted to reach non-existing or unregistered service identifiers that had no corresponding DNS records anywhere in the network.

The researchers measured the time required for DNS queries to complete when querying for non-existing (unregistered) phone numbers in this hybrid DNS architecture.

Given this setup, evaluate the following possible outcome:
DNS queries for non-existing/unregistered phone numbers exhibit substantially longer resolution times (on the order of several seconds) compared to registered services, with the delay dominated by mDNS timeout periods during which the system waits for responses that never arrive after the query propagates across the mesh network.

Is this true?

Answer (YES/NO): YES